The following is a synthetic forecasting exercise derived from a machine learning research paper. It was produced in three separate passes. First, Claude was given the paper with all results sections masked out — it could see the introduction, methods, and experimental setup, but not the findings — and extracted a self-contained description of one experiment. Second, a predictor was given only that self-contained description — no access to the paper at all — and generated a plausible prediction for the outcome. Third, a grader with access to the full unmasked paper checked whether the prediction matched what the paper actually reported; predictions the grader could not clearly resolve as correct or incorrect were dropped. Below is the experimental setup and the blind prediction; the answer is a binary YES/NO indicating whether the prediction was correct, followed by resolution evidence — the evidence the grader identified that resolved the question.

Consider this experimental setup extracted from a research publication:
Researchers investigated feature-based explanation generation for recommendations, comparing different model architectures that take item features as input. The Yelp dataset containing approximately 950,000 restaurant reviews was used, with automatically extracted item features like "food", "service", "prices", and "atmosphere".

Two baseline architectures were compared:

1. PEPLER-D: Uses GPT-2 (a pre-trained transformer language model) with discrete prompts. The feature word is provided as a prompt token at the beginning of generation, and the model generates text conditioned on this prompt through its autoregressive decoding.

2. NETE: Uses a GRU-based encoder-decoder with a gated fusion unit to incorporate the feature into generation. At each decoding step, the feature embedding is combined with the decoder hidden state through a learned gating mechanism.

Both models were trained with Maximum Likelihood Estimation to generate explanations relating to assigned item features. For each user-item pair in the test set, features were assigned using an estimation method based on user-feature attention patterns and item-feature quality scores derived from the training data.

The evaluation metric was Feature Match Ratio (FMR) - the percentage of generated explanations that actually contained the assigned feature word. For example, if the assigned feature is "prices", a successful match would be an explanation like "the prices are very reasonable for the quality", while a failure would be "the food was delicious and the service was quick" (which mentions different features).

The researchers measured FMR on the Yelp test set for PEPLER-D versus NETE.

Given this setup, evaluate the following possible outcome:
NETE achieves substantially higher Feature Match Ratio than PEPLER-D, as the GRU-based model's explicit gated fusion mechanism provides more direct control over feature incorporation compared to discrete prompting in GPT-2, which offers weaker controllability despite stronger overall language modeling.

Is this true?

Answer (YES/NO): NO